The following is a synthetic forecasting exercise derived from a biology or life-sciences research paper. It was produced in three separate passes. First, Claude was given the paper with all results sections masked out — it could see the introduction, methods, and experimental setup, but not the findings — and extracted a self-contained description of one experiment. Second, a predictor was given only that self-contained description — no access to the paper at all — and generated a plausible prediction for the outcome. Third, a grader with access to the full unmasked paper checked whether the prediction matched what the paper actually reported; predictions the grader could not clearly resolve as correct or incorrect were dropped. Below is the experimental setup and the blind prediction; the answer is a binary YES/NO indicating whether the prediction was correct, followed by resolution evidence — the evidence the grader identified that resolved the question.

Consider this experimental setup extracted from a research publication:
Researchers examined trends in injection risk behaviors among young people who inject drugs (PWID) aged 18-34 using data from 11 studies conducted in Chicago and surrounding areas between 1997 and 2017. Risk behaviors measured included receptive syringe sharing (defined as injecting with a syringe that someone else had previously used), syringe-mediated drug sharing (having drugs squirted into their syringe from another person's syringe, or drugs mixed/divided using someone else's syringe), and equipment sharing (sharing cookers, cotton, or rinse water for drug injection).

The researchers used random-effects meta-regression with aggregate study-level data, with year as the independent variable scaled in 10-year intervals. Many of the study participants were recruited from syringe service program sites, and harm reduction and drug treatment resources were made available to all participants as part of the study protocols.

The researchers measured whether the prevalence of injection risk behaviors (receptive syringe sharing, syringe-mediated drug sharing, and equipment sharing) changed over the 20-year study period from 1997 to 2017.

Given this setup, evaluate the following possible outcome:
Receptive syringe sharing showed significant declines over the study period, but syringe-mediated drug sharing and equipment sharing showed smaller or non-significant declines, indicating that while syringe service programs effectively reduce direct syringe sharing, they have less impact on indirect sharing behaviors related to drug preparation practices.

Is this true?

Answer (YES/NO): NO